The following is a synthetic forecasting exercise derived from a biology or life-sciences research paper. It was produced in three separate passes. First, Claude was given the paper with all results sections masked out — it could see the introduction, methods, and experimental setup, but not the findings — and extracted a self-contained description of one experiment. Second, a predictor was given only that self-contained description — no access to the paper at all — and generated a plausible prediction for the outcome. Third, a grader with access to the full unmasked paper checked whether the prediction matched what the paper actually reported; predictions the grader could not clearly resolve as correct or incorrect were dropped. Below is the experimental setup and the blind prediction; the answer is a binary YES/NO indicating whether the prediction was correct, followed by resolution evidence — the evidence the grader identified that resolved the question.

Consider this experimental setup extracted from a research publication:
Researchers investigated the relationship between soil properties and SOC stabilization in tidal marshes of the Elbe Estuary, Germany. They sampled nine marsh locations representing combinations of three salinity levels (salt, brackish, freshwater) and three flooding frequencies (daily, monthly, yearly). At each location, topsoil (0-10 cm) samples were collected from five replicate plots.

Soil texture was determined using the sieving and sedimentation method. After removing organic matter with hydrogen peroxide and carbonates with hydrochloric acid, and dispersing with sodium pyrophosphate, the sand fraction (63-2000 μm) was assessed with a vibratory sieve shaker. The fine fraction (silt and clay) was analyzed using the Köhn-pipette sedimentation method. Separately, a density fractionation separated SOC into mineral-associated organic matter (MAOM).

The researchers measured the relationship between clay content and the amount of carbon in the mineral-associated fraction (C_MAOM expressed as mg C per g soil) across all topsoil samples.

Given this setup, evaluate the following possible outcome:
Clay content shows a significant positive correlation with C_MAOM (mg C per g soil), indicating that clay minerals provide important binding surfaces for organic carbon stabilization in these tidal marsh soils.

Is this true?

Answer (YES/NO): YES